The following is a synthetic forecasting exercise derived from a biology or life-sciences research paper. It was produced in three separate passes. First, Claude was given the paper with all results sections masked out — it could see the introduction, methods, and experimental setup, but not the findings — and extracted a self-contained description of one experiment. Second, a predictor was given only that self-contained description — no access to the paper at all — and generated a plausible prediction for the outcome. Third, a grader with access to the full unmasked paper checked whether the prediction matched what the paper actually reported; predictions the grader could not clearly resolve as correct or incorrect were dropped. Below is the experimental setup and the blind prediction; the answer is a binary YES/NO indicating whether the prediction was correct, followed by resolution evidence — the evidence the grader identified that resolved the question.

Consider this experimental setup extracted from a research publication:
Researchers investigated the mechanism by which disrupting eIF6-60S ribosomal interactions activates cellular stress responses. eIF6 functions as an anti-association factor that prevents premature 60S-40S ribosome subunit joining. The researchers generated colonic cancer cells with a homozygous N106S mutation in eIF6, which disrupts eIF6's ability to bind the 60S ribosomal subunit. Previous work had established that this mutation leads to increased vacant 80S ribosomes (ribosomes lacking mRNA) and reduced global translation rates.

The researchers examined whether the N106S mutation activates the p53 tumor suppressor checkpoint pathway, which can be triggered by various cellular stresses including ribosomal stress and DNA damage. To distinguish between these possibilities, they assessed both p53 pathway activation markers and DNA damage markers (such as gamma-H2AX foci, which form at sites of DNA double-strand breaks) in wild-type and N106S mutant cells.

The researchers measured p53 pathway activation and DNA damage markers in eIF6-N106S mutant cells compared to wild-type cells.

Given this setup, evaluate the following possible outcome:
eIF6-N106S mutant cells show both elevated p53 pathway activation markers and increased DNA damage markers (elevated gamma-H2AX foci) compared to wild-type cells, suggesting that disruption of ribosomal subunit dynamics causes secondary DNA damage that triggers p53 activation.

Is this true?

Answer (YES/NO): NO